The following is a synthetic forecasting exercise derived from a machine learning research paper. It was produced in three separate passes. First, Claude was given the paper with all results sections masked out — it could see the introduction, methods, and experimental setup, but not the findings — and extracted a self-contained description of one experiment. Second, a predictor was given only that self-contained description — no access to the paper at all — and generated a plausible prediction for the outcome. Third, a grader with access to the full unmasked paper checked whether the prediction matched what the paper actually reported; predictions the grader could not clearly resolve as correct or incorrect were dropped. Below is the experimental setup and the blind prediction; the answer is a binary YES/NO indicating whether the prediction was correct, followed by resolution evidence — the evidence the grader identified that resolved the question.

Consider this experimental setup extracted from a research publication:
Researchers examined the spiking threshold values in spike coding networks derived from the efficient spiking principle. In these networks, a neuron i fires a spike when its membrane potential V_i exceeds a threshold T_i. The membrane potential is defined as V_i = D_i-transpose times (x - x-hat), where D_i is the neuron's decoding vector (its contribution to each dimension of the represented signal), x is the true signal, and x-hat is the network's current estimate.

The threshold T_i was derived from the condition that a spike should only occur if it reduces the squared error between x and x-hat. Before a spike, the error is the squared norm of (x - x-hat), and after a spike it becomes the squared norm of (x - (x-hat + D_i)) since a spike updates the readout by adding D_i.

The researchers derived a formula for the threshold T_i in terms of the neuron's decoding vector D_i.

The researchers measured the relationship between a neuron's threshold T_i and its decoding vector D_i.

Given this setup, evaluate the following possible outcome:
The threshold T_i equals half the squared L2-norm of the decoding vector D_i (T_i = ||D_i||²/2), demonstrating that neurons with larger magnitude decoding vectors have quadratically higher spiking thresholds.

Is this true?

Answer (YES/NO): YES